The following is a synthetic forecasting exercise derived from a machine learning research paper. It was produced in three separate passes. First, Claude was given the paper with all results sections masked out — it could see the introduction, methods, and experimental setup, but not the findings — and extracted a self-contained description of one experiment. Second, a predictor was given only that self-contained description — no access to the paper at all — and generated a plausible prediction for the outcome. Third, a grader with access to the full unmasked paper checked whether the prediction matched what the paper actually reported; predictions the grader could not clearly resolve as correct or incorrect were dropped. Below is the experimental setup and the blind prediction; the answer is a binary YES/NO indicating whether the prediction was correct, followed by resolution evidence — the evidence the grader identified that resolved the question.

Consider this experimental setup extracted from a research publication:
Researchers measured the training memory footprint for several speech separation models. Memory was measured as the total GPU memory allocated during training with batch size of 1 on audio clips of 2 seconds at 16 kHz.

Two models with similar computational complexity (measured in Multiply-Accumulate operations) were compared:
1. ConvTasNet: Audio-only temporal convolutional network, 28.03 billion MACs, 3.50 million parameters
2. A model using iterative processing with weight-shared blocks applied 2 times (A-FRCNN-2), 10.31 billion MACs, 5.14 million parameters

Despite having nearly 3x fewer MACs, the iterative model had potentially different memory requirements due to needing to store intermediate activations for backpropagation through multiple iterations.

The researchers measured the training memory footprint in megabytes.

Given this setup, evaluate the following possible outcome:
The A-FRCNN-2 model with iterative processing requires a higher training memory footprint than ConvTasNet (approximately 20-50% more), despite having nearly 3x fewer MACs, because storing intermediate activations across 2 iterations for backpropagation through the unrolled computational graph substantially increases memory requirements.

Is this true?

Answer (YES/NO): NO